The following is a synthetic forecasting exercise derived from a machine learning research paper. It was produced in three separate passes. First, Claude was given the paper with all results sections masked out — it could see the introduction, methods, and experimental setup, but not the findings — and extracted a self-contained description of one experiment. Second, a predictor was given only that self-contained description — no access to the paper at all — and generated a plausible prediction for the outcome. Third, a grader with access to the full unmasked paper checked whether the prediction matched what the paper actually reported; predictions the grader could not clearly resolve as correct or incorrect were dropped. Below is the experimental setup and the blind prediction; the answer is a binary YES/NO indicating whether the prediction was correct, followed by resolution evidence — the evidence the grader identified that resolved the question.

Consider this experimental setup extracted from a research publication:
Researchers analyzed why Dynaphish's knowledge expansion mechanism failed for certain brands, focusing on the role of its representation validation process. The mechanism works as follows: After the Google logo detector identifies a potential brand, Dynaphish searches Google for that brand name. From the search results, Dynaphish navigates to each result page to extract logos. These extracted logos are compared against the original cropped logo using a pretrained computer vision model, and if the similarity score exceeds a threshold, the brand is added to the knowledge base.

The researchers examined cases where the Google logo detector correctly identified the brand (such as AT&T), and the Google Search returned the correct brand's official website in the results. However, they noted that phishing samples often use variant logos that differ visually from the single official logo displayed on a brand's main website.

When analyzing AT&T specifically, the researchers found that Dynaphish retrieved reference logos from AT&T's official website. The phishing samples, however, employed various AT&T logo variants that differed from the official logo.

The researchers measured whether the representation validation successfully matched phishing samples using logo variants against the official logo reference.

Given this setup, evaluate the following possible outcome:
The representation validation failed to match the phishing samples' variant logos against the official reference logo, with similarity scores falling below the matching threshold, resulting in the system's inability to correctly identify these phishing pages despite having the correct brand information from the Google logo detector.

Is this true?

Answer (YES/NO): YES